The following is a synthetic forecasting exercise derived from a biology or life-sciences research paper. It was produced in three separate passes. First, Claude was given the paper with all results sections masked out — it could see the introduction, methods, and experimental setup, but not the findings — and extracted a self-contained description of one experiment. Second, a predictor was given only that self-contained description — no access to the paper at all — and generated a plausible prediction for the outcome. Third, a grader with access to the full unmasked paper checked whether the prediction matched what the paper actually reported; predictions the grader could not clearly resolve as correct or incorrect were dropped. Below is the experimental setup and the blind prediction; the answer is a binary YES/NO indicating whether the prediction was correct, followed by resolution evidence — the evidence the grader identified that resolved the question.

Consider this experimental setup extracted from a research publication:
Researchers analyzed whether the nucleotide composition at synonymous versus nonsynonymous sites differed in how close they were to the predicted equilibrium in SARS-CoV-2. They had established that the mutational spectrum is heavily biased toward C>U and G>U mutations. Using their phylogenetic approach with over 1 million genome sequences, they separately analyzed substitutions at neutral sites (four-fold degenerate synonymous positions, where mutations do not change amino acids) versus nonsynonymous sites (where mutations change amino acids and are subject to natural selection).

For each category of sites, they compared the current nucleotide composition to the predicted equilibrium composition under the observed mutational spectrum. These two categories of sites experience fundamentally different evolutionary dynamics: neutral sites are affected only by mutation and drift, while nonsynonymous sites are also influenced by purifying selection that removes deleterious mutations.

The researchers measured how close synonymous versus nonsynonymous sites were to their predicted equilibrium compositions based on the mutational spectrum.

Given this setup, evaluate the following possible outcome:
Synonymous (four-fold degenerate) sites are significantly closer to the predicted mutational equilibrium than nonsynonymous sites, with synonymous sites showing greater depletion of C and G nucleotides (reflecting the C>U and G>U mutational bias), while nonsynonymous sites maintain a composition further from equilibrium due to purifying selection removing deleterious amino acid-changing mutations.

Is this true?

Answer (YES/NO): YES